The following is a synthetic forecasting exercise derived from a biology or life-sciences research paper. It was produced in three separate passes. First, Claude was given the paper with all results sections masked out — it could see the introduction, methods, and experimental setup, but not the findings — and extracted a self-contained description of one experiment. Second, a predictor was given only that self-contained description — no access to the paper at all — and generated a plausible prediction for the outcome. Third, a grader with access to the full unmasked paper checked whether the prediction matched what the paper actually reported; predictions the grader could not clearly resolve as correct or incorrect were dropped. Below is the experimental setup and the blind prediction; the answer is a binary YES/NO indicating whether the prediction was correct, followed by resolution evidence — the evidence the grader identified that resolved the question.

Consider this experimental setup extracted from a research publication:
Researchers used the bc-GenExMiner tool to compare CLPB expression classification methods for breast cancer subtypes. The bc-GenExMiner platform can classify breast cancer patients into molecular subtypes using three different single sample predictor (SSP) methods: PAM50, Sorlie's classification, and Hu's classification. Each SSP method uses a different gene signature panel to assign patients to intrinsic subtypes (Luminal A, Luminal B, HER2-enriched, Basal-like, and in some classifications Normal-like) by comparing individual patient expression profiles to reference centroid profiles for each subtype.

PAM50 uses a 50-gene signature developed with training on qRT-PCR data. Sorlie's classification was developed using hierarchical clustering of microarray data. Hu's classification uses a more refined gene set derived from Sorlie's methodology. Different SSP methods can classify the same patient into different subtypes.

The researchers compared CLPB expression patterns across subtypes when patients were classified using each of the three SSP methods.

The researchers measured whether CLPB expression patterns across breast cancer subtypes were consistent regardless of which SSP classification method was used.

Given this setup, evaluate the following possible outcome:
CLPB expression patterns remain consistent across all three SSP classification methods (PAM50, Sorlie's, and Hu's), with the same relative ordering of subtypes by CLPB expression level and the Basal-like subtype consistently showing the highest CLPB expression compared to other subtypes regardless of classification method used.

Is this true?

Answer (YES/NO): NO